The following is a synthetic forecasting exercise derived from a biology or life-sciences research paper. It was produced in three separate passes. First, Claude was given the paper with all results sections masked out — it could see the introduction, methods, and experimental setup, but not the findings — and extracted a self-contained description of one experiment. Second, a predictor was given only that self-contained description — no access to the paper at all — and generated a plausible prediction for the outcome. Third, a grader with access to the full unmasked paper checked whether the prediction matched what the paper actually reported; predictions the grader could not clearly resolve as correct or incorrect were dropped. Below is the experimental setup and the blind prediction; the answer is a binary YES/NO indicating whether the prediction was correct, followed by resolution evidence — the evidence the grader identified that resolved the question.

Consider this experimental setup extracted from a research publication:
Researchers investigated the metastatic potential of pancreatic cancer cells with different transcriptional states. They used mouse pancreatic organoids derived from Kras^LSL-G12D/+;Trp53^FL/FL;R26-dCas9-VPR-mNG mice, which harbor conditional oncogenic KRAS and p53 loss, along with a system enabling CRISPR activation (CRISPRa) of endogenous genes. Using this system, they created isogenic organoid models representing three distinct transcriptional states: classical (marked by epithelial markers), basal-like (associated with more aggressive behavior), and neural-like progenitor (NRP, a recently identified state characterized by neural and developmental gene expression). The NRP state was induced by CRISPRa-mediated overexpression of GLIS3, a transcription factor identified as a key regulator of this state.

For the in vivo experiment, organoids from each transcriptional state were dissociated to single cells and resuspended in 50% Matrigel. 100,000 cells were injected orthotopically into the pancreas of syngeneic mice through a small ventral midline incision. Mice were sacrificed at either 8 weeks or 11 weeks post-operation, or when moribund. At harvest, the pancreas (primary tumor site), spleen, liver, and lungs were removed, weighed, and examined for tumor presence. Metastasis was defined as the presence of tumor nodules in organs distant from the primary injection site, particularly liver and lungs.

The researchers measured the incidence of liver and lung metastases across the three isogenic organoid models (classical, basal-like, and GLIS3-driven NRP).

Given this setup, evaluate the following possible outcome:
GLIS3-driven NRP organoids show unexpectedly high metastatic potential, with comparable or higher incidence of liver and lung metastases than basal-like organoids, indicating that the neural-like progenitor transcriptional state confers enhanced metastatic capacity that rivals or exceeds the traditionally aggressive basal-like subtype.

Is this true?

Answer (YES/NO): YES